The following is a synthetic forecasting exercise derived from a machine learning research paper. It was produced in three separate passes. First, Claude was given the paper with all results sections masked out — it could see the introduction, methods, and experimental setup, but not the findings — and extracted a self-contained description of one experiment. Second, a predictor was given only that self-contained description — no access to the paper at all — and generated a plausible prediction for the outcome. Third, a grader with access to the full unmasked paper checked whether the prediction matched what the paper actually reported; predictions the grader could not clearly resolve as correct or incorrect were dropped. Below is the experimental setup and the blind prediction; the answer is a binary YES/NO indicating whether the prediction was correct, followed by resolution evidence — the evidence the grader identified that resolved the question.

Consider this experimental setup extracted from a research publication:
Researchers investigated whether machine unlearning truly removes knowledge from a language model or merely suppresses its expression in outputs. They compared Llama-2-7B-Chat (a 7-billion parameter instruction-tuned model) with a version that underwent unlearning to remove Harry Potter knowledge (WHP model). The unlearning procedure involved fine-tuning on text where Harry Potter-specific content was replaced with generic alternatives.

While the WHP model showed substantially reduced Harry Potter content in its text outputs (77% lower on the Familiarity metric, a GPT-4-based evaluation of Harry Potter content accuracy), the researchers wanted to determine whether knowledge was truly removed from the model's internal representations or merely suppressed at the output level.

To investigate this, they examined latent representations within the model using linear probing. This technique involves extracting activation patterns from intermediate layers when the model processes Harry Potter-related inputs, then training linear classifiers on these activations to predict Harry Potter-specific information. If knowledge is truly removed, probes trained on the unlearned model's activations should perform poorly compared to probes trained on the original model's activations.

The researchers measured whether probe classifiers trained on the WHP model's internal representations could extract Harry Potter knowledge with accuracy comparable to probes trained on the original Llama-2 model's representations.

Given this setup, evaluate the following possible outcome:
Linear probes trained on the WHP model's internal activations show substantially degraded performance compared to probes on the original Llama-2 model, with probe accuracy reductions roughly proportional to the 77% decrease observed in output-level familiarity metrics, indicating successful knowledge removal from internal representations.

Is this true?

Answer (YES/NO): NO